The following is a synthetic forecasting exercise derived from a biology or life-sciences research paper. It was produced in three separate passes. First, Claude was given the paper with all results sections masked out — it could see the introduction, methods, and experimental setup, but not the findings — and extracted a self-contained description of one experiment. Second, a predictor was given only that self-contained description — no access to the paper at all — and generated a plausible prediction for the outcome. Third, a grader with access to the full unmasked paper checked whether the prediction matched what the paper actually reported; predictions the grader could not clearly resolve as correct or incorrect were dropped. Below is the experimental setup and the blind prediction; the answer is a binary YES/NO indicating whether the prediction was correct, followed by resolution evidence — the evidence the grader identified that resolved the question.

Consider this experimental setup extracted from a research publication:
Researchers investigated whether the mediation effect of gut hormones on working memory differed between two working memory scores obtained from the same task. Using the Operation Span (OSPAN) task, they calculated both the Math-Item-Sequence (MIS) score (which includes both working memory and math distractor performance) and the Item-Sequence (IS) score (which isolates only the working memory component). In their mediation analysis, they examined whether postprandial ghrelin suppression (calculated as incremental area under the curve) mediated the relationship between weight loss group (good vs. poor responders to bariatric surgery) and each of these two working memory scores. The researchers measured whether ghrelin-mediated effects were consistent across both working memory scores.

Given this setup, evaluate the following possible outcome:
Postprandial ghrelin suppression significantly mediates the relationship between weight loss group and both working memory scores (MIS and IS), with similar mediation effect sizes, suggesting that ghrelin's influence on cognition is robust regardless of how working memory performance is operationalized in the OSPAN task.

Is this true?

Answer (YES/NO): NO